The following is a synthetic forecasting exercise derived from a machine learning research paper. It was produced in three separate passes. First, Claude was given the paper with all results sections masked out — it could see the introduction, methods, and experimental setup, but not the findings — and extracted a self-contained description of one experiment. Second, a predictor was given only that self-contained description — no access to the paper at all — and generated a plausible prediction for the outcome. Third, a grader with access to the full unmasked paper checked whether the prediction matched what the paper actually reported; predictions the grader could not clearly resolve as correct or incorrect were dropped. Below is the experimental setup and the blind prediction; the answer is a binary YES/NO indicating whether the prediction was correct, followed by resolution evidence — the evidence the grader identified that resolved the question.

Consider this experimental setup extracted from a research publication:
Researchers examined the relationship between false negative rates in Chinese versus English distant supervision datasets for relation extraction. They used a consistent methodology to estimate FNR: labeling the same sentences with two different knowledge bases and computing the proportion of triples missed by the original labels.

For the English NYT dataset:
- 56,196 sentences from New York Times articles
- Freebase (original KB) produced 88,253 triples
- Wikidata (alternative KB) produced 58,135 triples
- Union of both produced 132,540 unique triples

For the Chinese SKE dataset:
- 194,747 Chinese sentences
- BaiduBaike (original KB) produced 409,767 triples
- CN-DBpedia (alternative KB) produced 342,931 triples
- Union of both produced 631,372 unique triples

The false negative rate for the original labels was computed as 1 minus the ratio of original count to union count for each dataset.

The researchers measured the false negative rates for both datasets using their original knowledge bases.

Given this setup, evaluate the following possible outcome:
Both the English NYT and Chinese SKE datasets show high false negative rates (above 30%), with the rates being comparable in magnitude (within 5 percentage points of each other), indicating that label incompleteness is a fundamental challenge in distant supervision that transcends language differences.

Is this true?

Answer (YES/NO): YES